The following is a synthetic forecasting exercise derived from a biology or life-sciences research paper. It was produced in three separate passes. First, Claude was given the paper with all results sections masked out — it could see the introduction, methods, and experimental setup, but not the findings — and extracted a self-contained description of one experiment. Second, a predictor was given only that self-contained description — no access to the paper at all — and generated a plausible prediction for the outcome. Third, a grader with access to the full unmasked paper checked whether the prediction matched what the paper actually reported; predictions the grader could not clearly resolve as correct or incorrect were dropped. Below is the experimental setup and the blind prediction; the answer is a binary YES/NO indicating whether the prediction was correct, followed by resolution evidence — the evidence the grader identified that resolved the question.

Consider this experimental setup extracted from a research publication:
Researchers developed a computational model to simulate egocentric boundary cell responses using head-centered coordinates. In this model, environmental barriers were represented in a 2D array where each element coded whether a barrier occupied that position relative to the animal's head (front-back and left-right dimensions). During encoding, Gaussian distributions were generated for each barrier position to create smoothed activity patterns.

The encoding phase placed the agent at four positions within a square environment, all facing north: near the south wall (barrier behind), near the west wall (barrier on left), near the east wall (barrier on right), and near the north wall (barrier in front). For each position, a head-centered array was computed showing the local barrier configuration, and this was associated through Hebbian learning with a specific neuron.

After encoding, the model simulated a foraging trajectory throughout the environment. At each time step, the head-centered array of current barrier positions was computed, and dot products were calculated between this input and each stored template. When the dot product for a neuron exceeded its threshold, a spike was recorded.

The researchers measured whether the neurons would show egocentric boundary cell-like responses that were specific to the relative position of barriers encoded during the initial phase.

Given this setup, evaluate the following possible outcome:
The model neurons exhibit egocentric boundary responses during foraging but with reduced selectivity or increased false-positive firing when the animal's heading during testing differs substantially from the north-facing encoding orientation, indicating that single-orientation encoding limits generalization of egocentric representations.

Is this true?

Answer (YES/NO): NO